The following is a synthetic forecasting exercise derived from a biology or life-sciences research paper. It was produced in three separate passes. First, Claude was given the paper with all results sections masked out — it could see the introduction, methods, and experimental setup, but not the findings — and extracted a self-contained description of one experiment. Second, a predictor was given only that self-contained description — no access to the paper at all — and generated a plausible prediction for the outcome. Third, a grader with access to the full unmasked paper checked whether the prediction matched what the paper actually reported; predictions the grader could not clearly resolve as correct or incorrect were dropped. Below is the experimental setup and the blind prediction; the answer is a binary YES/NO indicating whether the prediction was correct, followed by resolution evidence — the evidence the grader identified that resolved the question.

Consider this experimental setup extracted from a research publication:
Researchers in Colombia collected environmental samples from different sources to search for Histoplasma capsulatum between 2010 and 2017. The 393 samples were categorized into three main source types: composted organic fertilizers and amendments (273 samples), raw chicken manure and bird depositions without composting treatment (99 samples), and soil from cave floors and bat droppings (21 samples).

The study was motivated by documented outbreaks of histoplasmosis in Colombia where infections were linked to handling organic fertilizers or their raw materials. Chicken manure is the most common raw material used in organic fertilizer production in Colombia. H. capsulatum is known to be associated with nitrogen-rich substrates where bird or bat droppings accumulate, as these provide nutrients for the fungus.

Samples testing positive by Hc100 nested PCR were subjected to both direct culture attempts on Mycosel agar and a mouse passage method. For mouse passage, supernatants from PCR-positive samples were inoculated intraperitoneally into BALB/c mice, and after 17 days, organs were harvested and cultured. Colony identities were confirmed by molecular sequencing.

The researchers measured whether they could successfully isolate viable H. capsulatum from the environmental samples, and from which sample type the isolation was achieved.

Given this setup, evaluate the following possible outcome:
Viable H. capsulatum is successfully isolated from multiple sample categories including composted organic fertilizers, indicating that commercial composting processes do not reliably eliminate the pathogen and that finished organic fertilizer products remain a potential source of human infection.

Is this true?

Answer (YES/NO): NO